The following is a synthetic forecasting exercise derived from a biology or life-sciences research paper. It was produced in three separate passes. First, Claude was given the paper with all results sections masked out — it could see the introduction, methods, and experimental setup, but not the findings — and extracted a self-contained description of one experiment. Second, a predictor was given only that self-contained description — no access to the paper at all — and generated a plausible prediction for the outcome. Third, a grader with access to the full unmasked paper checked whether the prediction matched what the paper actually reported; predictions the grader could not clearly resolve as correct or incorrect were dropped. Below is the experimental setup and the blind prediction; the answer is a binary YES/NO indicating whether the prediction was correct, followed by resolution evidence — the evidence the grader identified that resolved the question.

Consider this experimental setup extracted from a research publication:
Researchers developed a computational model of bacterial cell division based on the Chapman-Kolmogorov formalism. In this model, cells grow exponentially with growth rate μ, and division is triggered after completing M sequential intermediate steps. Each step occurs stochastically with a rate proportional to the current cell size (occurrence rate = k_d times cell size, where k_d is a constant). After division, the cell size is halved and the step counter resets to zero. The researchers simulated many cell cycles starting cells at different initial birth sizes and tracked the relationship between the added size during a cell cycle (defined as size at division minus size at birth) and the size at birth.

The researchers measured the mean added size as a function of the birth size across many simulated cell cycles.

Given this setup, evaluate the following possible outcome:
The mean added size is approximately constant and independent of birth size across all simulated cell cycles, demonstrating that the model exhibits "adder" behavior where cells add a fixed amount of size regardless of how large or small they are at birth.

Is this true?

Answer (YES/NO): YES